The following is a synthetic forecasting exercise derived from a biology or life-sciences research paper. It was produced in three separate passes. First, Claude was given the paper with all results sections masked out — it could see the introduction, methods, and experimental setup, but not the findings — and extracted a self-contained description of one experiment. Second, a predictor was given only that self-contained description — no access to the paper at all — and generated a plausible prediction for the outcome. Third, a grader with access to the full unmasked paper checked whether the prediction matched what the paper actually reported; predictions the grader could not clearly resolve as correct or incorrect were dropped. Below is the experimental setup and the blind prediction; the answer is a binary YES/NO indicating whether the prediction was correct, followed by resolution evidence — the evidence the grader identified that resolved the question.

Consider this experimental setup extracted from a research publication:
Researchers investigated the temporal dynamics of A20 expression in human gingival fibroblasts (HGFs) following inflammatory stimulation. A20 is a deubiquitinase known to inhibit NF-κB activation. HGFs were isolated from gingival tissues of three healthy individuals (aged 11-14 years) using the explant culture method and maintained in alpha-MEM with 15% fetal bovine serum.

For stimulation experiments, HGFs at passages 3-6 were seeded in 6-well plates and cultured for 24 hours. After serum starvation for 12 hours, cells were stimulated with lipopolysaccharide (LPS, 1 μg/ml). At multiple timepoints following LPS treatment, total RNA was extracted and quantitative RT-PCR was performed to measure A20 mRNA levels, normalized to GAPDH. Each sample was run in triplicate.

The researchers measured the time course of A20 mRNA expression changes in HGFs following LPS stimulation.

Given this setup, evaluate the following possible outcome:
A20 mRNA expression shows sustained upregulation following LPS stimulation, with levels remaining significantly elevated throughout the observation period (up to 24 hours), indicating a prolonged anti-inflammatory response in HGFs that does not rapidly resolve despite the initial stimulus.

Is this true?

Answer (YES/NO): NO